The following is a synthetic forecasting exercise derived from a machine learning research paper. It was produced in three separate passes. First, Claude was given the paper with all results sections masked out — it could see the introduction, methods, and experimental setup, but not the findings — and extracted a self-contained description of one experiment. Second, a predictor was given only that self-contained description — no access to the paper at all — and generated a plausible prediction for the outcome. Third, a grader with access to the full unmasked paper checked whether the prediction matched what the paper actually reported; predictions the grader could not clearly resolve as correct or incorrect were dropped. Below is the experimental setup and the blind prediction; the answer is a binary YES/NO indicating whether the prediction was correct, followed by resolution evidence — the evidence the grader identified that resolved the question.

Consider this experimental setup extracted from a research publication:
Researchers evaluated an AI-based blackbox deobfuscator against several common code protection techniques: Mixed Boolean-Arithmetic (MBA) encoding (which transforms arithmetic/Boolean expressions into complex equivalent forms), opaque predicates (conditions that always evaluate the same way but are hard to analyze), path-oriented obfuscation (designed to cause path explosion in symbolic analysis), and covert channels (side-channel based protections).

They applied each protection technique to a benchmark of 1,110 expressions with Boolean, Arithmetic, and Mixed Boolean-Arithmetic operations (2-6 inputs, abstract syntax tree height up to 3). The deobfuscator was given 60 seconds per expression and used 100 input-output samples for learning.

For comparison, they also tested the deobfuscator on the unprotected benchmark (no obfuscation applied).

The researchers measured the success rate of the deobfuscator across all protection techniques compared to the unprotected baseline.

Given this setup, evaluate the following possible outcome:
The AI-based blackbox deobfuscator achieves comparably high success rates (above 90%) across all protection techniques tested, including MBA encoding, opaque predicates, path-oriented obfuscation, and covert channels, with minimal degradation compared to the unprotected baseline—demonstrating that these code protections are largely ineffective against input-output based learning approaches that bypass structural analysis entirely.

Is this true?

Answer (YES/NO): YES